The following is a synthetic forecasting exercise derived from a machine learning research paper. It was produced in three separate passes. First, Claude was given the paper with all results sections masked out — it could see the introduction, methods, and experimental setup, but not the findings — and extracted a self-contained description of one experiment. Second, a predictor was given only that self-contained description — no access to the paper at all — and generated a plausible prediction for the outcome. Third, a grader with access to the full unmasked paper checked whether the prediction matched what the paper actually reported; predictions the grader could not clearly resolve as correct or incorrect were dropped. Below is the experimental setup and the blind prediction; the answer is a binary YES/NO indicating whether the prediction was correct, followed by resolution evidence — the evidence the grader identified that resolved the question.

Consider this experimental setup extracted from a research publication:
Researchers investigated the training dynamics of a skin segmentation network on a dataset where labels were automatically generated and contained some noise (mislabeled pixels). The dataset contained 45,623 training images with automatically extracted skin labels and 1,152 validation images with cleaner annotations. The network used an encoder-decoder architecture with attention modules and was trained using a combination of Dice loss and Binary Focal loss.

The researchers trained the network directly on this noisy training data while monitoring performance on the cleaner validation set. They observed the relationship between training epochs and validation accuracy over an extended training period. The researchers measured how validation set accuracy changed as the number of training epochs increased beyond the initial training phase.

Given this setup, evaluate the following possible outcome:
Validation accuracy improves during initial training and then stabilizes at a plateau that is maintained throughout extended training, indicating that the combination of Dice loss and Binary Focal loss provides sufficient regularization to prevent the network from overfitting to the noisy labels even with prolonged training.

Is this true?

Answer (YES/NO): NO